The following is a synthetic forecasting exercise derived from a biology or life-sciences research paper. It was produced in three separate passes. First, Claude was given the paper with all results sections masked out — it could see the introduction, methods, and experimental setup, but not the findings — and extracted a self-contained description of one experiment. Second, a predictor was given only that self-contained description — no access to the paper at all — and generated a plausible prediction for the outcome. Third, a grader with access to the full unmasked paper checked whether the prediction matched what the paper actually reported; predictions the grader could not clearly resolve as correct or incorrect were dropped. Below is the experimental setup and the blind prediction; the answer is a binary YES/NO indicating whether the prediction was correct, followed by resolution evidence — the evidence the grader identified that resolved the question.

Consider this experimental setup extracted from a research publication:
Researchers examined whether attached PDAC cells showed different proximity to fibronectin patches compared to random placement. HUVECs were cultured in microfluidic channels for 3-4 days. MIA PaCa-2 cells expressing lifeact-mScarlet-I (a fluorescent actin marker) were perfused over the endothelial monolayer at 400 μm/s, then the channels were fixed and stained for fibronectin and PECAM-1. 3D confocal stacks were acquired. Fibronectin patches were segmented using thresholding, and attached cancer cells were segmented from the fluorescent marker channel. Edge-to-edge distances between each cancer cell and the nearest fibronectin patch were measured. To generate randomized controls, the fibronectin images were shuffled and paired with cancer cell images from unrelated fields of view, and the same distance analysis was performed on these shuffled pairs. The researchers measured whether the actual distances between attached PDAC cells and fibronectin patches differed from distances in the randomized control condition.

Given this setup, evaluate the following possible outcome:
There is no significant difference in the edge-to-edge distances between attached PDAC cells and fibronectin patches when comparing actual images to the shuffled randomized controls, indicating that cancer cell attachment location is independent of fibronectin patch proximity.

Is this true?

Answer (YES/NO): NO